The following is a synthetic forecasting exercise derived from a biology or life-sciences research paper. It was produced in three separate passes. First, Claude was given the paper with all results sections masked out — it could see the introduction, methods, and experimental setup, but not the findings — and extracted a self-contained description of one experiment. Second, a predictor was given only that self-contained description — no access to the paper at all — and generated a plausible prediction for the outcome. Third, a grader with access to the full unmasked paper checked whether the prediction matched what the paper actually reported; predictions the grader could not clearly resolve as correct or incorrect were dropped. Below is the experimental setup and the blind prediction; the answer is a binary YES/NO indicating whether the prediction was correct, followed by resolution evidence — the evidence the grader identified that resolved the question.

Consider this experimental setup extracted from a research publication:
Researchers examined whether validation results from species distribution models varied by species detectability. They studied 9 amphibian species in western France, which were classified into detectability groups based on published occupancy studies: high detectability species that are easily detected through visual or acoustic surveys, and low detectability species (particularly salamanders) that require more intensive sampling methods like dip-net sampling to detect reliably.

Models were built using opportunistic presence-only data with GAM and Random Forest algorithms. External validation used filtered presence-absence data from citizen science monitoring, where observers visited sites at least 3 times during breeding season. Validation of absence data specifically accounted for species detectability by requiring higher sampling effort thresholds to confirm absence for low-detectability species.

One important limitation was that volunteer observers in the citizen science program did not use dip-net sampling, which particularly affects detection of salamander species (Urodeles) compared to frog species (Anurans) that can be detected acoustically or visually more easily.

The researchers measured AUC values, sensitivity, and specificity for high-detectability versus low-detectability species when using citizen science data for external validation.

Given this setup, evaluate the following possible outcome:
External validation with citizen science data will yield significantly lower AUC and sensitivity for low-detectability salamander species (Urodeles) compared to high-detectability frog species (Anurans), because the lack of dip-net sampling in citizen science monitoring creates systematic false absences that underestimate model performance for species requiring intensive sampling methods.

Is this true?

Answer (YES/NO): NO